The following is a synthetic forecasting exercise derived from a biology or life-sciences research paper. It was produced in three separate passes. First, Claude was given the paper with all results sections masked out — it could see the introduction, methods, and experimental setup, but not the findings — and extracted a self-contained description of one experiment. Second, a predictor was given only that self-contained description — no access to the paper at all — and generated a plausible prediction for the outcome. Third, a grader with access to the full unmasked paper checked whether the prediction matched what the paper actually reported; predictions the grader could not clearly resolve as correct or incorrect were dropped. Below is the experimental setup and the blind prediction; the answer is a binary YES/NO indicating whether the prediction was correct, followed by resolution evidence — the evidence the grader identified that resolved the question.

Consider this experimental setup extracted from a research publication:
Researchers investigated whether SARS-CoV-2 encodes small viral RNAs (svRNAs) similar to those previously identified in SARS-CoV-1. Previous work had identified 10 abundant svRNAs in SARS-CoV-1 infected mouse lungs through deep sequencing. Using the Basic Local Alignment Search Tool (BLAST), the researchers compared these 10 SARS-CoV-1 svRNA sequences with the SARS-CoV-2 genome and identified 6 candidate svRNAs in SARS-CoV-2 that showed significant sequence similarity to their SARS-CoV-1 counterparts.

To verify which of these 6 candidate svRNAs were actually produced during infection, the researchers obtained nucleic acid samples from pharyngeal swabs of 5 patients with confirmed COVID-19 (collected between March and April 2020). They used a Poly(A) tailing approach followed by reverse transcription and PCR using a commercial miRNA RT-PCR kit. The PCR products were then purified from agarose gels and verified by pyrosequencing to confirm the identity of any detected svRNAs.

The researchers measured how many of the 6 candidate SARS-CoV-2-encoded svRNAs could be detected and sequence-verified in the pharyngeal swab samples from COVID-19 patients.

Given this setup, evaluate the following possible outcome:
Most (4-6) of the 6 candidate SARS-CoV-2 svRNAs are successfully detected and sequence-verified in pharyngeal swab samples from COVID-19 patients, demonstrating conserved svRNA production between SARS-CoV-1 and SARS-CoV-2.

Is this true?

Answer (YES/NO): NO